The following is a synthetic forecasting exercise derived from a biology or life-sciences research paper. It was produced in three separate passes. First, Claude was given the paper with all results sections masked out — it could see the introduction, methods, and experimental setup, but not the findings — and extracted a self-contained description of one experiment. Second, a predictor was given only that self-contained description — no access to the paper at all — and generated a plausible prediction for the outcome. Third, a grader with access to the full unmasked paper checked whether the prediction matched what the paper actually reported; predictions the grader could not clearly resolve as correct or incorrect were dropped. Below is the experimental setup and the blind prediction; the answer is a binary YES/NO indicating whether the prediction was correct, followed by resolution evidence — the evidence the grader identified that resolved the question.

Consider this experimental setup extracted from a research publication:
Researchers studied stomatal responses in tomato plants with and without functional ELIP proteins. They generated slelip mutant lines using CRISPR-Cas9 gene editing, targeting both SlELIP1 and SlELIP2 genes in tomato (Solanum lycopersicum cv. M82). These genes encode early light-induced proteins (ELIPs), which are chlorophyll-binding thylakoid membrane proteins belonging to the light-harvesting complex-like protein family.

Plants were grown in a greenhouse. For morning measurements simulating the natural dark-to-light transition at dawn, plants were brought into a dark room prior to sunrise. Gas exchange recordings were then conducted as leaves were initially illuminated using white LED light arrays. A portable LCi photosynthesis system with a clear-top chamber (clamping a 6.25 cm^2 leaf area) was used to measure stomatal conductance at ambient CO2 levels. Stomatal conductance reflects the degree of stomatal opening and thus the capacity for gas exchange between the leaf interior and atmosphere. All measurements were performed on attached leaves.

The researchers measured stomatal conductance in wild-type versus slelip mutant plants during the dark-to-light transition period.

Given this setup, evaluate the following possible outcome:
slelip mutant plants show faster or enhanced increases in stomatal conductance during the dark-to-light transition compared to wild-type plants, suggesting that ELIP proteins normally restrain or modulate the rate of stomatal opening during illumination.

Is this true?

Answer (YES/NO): NO